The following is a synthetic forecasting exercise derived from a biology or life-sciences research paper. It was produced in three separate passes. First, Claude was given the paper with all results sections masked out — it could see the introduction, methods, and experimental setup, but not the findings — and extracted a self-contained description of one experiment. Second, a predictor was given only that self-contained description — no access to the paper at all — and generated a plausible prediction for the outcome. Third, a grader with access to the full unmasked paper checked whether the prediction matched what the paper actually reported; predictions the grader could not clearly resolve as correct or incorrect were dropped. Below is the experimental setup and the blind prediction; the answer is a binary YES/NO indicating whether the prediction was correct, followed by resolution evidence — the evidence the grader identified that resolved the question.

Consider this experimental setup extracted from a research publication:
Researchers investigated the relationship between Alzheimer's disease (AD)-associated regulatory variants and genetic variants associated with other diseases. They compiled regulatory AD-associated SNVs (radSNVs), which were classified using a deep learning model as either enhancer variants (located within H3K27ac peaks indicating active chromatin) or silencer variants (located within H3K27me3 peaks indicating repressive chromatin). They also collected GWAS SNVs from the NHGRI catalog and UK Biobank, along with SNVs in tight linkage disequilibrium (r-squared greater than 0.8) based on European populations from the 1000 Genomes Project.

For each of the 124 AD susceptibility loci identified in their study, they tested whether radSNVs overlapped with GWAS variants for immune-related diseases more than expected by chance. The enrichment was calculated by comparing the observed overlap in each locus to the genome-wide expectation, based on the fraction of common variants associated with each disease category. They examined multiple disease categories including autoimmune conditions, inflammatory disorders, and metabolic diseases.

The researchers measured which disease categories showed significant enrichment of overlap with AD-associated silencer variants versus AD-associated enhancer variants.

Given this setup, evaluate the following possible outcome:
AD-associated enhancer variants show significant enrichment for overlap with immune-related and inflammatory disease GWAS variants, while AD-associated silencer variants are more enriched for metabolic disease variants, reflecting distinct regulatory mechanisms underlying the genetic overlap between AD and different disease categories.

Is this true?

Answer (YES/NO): NO